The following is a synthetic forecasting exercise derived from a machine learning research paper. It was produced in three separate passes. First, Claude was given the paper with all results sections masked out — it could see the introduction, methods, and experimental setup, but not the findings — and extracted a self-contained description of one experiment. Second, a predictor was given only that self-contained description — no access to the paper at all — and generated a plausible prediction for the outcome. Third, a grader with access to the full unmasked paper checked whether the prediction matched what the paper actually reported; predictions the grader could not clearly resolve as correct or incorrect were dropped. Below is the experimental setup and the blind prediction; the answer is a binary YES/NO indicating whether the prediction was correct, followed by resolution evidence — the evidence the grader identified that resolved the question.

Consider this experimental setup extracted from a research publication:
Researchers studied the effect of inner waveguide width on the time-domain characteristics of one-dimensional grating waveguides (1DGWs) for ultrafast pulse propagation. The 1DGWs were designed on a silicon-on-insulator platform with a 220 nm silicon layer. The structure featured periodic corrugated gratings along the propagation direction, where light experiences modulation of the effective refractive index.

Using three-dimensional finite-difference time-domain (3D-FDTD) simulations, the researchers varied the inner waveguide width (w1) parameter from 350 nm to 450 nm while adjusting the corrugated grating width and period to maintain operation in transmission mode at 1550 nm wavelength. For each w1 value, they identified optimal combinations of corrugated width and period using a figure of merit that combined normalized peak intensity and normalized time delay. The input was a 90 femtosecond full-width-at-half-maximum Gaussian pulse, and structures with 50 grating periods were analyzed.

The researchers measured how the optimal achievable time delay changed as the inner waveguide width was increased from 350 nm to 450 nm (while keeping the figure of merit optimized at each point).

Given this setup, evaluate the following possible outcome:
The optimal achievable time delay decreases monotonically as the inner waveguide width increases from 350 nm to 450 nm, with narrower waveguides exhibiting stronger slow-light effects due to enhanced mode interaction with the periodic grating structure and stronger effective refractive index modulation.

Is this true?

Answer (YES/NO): YES